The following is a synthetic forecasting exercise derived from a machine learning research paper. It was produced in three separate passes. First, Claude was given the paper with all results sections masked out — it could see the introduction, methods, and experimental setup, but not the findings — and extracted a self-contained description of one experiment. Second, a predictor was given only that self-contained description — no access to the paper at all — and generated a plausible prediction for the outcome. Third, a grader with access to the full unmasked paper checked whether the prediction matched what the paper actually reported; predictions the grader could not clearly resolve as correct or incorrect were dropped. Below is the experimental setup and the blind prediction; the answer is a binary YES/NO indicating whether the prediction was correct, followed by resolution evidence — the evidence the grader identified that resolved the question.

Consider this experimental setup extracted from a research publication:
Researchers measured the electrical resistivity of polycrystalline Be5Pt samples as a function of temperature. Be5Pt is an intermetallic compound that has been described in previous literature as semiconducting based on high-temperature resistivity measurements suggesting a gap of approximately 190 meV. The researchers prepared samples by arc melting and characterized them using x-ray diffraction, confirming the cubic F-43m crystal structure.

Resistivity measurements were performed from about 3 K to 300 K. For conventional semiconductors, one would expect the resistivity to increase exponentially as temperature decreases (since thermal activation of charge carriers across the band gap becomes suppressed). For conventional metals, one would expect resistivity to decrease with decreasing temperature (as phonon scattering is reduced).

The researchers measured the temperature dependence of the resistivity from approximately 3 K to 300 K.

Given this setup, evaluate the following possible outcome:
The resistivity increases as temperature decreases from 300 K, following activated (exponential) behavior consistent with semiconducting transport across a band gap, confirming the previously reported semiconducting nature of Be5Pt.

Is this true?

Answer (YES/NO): NO